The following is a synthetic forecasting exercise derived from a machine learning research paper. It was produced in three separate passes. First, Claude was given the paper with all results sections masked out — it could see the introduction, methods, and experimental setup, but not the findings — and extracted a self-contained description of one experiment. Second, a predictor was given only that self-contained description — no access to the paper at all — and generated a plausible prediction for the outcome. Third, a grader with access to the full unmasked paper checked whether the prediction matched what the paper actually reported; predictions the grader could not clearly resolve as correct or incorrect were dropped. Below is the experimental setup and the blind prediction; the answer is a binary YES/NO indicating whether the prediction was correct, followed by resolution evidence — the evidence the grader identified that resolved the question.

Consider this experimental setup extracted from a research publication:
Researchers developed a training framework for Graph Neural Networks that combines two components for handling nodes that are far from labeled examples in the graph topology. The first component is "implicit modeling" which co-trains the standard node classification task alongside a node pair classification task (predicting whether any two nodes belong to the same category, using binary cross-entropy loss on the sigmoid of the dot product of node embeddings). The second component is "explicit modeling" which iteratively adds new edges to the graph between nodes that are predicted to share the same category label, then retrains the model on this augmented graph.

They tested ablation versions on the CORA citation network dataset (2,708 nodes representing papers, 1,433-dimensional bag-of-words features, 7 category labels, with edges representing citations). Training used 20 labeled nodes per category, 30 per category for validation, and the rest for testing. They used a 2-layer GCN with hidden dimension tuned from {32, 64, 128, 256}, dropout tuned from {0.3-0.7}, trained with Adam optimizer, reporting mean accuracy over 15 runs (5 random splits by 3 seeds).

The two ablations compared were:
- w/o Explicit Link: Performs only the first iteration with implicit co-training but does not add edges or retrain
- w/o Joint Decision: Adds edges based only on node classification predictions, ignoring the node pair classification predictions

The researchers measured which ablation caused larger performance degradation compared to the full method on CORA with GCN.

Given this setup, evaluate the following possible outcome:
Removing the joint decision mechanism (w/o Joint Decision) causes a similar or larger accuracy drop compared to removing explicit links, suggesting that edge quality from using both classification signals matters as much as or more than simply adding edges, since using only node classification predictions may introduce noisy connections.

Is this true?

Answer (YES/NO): YES